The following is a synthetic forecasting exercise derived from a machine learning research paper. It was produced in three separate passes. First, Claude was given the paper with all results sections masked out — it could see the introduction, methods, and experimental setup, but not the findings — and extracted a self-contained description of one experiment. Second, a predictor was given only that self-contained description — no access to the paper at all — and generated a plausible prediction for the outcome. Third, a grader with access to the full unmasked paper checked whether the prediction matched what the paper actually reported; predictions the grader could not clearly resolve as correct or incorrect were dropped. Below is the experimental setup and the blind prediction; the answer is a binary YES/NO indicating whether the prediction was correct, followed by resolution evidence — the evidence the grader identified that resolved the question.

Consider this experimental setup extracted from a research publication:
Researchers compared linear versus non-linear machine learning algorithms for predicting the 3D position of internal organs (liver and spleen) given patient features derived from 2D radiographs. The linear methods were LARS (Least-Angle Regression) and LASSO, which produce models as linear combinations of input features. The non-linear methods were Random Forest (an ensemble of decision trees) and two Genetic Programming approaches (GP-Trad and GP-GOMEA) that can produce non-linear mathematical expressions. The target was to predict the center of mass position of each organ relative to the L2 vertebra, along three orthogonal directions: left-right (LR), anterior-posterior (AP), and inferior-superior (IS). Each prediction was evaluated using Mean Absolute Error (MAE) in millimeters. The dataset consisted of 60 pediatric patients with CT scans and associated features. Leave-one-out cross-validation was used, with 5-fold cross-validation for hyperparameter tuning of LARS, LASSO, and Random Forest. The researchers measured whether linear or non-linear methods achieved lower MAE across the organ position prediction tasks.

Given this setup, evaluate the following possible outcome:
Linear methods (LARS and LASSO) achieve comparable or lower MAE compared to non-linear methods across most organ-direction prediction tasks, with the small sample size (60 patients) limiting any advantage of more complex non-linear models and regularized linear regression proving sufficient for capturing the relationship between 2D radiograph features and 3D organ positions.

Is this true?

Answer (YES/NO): NO